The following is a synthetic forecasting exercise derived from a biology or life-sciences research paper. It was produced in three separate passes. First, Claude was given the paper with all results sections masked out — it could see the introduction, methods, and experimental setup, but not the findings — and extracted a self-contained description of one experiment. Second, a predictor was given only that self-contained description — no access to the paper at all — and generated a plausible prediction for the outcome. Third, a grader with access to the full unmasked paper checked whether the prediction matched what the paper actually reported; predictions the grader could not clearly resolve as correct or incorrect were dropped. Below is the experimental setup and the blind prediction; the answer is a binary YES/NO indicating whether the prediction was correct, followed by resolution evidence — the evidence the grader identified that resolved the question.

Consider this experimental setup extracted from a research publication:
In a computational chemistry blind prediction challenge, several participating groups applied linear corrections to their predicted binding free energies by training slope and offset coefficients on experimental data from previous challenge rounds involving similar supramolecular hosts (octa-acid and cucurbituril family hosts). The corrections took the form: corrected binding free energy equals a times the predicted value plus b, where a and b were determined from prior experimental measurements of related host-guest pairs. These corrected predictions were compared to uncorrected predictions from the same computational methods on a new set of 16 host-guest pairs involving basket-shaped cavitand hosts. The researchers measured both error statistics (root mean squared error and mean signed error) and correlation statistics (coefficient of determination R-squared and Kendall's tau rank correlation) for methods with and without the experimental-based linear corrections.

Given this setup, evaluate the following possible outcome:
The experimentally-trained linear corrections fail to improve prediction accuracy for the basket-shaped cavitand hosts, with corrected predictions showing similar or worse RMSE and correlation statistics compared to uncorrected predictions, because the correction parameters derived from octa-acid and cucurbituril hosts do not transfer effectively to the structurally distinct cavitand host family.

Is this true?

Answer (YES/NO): NO